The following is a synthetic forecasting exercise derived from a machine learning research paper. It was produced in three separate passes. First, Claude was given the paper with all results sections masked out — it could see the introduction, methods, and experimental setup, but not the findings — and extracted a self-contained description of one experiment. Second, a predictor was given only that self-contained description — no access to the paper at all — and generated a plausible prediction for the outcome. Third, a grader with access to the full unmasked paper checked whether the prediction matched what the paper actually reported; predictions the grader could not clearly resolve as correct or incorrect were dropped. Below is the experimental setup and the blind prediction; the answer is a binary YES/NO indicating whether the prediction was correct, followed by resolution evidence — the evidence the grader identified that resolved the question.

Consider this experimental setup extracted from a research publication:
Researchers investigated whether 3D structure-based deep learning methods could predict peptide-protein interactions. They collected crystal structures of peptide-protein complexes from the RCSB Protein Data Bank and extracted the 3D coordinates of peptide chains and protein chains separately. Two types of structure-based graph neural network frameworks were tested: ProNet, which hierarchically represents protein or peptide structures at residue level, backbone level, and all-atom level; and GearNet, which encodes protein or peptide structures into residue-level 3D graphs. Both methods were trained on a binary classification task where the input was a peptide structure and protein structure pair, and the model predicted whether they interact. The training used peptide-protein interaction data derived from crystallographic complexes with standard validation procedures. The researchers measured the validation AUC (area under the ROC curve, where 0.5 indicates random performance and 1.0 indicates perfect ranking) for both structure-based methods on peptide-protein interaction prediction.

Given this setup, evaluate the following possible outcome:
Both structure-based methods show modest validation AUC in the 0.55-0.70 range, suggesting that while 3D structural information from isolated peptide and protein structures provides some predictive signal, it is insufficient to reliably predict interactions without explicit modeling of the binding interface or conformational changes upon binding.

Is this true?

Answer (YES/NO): NO